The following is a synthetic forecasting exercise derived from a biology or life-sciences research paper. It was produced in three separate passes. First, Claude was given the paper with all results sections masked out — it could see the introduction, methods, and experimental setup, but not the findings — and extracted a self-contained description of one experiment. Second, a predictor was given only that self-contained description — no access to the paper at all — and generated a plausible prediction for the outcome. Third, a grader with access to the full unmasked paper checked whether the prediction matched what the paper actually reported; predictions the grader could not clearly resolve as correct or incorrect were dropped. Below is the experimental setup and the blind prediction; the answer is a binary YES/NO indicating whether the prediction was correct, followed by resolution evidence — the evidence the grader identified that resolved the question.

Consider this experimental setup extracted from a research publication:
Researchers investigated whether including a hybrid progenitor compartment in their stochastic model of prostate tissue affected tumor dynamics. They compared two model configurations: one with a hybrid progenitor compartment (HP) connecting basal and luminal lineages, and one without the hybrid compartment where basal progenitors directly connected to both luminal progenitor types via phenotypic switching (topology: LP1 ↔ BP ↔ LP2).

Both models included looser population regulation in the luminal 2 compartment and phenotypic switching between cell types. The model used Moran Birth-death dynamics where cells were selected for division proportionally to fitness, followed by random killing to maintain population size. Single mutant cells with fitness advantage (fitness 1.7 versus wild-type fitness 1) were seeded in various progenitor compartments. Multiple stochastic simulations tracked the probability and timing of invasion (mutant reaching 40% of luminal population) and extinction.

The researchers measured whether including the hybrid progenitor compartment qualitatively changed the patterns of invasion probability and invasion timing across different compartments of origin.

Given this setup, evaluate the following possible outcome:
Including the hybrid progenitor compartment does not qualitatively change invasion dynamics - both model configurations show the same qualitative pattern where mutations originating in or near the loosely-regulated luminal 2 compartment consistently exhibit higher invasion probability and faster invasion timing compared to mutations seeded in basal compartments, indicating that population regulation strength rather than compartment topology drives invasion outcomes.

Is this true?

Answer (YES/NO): YES